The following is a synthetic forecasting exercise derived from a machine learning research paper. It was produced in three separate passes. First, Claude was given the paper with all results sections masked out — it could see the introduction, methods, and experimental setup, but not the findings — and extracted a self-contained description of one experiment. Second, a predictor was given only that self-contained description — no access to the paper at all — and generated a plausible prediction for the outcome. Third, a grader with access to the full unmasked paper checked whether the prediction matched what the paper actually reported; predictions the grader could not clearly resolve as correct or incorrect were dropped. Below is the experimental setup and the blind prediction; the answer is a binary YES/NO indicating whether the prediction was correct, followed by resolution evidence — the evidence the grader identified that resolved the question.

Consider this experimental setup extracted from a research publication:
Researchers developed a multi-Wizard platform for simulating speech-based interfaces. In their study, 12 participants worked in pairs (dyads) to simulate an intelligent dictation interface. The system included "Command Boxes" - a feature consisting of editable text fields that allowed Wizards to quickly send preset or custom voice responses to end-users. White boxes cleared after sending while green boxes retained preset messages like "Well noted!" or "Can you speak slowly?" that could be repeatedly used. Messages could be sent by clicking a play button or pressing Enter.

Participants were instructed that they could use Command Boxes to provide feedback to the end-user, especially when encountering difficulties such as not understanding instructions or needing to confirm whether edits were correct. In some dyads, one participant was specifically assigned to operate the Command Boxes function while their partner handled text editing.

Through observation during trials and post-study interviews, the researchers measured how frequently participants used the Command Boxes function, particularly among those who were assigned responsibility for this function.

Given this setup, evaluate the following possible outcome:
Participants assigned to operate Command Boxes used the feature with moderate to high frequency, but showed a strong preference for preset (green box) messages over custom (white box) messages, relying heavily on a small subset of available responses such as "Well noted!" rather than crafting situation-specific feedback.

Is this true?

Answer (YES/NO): NO